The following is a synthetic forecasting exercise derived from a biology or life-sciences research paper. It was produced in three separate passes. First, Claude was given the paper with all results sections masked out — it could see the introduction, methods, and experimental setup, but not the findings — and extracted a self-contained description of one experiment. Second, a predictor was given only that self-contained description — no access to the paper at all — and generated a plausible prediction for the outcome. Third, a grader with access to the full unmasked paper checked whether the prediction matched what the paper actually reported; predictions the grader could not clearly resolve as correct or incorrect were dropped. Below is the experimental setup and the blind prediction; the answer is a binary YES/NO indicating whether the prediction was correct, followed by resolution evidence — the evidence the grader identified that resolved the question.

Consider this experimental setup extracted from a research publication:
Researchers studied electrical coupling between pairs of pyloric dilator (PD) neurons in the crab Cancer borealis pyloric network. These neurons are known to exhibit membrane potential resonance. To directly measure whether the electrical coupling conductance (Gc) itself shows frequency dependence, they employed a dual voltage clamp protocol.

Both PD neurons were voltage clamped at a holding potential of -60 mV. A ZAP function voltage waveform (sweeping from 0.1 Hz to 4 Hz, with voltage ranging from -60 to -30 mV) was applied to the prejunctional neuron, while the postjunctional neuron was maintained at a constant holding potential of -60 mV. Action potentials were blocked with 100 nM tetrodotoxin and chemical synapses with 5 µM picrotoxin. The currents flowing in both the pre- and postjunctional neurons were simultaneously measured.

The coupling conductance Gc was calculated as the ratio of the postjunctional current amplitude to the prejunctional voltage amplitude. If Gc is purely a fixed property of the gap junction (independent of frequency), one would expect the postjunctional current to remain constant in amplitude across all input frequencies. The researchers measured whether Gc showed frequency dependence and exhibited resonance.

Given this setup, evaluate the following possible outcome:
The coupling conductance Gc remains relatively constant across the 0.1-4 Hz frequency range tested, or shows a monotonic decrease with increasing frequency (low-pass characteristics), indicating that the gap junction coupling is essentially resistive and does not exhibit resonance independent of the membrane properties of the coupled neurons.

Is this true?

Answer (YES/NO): NO